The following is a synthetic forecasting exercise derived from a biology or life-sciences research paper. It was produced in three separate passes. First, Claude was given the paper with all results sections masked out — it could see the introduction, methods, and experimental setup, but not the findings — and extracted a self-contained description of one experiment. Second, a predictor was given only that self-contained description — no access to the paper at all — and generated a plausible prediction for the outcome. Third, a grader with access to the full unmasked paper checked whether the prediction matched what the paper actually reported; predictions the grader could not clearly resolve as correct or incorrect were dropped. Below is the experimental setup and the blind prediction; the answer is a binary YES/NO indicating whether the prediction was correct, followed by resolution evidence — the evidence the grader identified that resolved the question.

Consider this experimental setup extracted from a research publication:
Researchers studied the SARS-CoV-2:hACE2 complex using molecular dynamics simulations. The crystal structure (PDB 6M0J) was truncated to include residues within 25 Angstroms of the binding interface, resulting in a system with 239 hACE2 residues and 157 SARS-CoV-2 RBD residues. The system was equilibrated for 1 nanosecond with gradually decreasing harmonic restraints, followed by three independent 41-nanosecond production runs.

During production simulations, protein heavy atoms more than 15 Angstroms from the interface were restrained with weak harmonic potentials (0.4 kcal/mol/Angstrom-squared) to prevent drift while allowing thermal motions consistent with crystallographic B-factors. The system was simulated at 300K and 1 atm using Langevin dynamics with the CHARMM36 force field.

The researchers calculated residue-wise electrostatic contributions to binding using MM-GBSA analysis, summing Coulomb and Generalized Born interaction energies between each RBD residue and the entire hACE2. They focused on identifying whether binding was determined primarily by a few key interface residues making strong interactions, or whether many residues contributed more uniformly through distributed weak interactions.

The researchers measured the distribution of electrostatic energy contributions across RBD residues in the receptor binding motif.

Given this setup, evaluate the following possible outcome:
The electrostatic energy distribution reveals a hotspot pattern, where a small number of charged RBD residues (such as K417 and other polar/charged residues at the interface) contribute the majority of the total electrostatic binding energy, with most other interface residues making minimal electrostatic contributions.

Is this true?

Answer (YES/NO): YES